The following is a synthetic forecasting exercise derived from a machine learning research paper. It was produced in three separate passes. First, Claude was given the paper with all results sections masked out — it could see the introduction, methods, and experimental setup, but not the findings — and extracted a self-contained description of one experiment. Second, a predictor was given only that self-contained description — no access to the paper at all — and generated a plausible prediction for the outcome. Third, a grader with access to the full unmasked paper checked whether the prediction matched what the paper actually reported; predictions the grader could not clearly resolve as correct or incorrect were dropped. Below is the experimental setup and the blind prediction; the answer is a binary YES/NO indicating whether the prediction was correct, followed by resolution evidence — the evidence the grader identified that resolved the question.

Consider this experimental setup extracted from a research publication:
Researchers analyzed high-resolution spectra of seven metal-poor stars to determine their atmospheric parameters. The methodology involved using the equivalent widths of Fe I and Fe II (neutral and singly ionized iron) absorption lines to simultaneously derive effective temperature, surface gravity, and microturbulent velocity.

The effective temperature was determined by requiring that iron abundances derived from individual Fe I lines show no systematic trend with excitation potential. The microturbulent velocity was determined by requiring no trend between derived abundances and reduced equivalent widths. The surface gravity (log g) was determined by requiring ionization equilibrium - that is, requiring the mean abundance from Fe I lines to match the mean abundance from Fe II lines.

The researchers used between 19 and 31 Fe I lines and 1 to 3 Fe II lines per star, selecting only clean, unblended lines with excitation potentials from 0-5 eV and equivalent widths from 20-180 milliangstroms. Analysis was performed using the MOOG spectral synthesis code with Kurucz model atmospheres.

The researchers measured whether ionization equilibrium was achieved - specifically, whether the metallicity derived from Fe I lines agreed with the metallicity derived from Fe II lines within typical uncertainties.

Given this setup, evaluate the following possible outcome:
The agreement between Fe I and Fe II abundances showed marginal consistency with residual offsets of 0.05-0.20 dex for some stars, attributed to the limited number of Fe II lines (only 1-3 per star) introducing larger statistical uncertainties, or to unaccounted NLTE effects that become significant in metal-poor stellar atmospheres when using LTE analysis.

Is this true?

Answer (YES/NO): NO